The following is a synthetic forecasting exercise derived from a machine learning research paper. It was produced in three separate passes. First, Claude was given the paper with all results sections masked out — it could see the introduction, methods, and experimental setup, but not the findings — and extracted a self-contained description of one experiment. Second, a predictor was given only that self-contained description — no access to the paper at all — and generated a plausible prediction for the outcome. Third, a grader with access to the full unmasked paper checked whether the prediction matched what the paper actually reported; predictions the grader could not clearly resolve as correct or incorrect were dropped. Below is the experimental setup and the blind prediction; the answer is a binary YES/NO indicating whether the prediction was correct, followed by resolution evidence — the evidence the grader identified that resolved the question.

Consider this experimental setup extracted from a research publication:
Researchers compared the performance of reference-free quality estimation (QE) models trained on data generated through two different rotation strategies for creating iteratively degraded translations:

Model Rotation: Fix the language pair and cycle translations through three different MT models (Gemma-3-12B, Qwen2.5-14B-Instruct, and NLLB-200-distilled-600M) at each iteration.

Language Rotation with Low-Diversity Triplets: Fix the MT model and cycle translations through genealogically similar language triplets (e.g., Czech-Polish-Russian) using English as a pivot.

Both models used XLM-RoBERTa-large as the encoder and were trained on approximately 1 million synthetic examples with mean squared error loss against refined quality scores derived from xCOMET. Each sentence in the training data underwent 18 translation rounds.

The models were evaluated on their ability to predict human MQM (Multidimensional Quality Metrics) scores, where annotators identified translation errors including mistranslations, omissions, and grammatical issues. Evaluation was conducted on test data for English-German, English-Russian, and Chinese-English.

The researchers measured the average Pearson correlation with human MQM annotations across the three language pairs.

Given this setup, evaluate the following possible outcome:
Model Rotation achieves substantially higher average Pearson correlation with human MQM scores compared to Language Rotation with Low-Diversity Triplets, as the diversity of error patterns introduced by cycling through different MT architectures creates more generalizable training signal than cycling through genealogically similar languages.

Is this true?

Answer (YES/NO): NO